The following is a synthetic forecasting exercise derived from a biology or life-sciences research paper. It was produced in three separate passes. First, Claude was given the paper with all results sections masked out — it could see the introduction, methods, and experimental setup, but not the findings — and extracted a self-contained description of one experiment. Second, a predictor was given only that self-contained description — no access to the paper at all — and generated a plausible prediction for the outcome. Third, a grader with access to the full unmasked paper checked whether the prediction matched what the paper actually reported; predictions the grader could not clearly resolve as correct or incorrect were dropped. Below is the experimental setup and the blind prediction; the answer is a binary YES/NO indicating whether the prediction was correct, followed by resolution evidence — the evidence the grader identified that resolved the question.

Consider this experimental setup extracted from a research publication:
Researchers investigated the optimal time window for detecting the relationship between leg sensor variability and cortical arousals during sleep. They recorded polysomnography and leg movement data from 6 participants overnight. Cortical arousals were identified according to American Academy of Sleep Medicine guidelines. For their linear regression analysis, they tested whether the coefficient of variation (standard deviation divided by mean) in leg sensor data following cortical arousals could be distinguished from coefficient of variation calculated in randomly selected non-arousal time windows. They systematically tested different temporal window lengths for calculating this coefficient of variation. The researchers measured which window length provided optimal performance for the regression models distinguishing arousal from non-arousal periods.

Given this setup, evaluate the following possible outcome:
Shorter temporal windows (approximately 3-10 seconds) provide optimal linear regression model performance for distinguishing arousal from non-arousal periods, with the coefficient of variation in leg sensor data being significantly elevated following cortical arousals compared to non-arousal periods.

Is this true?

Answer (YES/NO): NO